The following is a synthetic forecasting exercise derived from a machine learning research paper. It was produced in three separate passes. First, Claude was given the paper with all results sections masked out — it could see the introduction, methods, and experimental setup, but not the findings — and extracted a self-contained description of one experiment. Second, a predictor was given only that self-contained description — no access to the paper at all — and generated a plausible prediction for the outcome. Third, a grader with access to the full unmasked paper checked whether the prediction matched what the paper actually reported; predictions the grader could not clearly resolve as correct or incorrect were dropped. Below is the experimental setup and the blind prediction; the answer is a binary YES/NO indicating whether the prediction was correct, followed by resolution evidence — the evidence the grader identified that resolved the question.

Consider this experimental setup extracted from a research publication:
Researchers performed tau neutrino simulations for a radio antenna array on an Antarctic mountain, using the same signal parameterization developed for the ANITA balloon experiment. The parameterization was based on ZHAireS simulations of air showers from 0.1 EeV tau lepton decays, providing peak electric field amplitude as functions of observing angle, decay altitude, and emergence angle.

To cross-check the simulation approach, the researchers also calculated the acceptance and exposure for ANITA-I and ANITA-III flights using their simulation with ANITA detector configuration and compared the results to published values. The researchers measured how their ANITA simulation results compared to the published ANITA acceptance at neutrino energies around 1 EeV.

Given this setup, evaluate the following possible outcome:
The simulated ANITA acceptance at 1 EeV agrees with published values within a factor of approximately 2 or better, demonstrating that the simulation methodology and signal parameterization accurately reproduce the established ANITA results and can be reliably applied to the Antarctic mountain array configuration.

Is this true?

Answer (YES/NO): NO